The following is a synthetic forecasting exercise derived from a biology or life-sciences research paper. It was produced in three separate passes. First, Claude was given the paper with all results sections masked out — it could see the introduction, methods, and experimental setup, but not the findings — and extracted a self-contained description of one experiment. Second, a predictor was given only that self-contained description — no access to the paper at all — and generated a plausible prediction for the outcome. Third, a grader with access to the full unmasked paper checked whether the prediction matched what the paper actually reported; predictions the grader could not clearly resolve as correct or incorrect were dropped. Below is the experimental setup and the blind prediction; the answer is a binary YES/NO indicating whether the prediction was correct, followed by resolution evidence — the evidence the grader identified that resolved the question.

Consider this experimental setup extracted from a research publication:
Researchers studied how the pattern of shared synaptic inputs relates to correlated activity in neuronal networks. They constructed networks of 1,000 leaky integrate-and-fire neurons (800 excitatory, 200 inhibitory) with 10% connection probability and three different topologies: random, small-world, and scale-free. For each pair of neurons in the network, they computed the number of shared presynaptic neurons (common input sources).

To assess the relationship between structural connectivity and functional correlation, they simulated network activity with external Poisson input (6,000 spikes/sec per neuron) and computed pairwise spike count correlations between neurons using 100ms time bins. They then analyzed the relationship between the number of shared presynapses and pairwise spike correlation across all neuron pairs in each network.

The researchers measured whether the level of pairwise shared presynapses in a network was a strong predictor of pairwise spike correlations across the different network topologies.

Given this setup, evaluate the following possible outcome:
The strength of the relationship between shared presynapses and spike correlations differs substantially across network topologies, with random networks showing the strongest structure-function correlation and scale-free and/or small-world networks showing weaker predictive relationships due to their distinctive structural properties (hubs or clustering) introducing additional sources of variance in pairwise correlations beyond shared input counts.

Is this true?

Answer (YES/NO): NO